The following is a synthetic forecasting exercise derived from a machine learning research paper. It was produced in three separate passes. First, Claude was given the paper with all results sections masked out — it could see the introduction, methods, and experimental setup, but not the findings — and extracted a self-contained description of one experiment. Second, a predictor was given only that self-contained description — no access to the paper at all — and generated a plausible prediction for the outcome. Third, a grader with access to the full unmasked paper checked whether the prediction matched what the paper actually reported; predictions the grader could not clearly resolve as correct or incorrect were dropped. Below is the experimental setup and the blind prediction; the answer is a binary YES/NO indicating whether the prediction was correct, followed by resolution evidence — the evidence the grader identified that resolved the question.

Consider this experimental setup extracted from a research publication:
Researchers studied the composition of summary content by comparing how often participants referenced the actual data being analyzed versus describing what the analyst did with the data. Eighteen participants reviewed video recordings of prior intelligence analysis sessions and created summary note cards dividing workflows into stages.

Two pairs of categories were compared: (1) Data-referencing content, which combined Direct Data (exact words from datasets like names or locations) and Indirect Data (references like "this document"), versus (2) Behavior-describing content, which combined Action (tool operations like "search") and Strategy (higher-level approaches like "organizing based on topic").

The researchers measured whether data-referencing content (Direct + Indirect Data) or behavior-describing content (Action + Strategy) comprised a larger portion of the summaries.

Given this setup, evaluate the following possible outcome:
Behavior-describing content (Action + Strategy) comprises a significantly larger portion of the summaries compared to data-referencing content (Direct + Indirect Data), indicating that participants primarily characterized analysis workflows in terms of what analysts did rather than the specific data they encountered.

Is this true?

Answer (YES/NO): NO